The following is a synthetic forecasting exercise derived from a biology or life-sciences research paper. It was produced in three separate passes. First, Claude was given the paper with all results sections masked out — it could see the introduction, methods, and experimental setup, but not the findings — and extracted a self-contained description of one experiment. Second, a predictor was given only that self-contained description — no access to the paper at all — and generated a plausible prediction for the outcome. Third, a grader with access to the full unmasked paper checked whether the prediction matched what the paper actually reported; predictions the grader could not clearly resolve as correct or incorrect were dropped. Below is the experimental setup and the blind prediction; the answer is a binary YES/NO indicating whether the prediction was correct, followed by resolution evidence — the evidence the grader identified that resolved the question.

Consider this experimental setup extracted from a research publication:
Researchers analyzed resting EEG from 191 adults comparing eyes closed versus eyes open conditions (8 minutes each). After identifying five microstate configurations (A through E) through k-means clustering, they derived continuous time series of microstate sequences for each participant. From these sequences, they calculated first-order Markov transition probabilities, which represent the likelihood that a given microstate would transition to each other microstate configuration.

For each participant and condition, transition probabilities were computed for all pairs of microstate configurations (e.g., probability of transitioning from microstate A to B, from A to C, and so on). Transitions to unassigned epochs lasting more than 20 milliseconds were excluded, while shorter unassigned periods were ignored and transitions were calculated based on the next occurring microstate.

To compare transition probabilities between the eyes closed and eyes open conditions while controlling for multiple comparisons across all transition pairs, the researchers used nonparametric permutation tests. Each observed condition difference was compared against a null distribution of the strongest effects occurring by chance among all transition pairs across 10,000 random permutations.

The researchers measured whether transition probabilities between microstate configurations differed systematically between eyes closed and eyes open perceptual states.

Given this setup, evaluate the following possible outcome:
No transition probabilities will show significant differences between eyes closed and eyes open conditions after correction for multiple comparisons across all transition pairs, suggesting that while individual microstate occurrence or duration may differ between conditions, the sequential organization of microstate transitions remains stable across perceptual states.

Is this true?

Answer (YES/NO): NO